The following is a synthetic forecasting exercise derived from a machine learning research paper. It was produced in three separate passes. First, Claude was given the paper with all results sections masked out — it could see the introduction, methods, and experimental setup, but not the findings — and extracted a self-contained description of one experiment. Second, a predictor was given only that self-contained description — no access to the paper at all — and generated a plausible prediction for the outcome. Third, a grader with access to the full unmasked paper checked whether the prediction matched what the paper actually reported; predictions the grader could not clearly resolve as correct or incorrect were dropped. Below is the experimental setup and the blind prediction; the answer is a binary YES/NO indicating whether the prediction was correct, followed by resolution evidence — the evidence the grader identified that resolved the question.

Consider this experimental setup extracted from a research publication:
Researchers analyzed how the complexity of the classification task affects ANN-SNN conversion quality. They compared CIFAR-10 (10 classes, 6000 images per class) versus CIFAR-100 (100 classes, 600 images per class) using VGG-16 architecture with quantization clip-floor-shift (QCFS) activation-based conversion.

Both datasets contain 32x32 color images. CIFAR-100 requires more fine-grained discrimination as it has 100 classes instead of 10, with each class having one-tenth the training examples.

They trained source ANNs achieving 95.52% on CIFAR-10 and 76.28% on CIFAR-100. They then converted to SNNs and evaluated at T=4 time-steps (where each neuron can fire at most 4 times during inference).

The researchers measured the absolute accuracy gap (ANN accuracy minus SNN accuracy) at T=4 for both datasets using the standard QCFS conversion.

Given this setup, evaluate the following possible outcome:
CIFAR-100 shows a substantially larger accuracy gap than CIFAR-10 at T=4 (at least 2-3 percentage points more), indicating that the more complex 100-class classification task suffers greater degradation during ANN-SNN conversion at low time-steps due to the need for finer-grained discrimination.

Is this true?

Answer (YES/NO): YES